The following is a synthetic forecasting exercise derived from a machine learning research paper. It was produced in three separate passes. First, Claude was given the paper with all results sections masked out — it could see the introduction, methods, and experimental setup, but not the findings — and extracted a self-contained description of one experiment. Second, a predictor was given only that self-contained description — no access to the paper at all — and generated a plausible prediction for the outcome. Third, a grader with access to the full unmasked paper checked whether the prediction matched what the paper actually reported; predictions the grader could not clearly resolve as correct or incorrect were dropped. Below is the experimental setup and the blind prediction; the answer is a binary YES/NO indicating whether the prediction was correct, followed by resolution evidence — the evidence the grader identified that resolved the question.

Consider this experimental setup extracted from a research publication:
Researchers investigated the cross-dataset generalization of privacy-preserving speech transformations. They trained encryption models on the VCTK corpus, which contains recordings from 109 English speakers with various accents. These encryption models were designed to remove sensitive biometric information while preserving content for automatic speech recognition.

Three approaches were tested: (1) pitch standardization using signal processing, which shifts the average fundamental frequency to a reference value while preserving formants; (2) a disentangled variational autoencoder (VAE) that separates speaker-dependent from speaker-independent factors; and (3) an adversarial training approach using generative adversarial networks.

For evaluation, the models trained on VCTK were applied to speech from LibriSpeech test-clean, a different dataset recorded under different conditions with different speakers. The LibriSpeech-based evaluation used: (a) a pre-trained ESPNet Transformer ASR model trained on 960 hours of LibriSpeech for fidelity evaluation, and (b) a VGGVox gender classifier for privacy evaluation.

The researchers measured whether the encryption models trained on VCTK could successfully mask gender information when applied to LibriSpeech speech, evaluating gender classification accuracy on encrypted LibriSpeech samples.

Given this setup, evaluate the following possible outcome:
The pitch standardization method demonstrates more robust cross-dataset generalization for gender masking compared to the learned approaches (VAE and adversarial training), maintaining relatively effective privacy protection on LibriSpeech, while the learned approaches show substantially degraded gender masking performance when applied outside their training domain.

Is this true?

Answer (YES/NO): NO